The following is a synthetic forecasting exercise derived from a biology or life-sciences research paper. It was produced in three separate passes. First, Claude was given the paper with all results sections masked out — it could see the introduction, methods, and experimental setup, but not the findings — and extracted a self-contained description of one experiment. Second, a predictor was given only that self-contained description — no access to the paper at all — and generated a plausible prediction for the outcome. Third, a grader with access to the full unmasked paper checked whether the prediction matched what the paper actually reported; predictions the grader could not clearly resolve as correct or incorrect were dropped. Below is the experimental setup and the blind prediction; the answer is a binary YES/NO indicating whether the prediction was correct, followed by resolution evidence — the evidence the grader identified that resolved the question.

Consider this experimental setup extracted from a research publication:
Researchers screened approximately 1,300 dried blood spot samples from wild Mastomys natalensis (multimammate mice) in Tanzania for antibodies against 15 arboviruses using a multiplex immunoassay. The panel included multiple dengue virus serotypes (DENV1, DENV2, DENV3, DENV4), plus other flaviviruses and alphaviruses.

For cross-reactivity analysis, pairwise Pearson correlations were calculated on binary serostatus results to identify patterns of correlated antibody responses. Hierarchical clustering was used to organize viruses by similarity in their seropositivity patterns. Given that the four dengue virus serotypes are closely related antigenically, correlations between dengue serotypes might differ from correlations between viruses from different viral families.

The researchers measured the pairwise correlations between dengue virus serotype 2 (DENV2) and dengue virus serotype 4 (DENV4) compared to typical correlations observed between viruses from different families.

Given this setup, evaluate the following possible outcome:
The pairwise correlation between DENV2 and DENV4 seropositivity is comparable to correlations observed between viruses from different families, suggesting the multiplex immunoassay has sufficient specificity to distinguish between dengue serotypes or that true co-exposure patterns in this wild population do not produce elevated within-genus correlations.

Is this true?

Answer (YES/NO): NO